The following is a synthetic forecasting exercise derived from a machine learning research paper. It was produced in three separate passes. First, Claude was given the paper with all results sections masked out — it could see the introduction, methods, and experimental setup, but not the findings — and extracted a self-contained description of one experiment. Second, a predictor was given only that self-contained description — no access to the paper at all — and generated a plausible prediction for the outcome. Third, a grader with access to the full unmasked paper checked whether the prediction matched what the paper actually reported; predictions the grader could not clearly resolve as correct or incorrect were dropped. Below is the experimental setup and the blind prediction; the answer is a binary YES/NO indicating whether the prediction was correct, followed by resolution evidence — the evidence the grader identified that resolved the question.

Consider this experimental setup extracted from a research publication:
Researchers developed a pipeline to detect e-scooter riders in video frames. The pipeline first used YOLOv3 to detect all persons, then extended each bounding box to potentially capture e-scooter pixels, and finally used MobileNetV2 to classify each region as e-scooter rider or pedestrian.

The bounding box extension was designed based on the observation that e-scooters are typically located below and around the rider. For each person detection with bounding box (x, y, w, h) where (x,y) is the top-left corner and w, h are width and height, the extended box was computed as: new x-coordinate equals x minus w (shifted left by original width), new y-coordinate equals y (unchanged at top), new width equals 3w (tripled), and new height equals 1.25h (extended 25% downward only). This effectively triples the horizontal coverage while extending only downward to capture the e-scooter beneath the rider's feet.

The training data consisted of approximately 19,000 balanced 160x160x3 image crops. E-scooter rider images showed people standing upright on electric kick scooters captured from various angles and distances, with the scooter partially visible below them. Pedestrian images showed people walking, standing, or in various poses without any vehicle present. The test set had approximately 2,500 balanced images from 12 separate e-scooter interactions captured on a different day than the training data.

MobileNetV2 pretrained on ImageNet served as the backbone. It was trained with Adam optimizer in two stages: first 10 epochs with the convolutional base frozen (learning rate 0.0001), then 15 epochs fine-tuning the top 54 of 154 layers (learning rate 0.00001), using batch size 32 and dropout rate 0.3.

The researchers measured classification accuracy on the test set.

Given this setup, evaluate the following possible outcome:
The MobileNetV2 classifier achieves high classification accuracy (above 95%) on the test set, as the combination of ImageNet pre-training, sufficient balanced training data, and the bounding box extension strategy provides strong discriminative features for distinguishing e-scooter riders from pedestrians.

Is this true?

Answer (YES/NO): NO